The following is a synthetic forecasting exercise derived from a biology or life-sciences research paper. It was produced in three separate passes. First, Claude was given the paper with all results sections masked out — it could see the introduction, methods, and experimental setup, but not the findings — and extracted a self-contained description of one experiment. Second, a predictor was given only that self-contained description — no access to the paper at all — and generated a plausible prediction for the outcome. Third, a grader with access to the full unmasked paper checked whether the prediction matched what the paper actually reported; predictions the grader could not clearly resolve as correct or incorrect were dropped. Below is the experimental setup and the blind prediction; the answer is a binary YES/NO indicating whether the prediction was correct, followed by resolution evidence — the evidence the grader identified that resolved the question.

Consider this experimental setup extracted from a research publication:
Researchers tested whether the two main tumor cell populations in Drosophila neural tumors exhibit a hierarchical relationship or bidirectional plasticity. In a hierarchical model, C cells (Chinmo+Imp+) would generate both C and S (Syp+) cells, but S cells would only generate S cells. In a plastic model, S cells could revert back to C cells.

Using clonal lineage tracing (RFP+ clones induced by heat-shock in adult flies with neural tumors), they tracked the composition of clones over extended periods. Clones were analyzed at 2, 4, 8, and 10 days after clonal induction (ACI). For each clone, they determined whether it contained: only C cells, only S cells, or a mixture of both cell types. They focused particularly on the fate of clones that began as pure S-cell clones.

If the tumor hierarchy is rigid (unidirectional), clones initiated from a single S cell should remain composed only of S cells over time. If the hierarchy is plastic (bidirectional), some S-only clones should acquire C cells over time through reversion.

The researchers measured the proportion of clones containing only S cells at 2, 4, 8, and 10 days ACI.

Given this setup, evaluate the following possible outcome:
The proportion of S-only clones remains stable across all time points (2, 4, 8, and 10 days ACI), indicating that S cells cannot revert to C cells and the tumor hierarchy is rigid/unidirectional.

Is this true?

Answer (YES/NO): NO